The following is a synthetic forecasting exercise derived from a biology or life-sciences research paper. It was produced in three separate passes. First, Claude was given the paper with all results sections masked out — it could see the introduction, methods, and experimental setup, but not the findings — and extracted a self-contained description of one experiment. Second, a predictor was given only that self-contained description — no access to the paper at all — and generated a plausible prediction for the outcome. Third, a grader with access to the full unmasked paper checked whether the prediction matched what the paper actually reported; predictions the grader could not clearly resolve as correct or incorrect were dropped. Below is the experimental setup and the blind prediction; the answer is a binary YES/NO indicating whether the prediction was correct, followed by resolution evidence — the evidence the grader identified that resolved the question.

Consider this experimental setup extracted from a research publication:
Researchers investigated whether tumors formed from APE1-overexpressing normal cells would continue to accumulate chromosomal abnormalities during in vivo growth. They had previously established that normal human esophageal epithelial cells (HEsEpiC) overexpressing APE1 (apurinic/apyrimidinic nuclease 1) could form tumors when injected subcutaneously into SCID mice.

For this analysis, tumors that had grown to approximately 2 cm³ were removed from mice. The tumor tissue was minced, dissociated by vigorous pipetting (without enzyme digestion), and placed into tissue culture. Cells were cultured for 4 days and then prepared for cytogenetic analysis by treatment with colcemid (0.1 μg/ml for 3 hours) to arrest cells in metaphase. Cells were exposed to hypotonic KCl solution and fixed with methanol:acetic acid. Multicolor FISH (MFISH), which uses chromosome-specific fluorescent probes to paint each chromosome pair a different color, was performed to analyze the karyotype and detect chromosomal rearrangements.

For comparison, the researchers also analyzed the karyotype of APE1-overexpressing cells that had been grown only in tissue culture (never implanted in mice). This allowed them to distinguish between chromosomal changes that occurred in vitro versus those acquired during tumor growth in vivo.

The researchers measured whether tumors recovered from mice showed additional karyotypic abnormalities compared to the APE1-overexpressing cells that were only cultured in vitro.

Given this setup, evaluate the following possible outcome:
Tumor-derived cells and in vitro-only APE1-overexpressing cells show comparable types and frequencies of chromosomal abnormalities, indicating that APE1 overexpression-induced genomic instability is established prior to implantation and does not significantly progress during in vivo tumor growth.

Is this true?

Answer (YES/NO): NO